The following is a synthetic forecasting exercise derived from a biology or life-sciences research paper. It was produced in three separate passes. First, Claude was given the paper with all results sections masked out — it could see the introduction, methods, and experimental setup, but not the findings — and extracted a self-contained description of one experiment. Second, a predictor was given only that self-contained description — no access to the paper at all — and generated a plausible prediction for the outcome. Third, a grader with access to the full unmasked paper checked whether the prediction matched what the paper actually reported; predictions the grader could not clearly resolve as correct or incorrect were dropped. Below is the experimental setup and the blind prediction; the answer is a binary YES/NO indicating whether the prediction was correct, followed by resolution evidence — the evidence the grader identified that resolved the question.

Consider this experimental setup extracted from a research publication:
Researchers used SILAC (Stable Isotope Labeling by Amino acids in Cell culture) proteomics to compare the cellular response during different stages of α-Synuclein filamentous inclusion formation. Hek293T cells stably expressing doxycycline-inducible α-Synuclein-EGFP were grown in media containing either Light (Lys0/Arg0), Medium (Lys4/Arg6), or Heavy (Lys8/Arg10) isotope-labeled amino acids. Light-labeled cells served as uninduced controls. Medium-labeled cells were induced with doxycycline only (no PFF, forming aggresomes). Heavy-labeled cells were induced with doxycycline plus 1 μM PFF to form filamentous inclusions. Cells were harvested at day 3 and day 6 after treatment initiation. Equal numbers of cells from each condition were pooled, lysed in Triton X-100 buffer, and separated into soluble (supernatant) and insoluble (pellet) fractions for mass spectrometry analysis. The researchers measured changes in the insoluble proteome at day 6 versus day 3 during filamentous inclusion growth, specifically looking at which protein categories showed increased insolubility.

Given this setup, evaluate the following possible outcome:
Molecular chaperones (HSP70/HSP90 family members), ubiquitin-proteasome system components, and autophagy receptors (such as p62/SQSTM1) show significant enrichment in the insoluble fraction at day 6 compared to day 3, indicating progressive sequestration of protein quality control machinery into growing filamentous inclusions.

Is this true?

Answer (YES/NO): NO